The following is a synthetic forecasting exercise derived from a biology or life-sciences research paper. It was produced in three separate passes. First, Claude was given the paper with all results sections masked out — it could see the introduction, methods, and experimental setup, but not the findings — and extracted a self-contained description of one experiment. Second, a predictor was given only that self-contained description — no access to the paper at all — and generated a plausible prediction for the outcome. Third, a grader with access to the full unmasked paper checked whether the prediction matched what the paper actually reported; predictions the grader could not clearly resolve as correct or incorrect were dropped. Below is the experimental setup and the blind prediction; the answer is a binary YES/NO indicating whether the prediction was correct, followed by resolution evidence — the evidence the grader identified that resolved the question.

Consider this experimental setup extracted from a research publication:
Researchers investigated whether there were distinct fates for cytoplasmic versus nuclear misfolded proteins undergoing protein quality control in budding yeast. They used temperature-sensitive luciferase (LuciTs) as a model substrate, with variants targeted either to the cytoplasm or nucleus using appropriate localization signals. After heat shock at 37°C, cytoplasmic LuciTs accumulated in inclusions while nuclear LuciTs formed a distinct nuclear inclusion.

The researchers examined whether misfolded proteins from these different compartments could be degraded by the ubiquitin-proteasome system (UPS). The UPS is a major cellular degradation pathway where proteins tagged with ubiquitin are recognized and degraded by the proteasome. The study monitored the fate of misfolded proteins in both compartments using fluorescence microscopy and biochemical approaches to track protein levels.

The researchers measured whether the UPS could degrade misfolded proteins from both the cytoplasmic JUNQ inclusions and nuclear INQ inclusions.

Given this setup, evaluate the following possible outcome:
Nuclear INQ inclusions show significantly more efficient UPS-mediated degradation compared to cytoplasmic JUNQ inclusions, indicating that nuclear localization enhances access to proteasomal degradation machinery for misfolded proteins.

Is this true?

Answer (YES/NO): NO